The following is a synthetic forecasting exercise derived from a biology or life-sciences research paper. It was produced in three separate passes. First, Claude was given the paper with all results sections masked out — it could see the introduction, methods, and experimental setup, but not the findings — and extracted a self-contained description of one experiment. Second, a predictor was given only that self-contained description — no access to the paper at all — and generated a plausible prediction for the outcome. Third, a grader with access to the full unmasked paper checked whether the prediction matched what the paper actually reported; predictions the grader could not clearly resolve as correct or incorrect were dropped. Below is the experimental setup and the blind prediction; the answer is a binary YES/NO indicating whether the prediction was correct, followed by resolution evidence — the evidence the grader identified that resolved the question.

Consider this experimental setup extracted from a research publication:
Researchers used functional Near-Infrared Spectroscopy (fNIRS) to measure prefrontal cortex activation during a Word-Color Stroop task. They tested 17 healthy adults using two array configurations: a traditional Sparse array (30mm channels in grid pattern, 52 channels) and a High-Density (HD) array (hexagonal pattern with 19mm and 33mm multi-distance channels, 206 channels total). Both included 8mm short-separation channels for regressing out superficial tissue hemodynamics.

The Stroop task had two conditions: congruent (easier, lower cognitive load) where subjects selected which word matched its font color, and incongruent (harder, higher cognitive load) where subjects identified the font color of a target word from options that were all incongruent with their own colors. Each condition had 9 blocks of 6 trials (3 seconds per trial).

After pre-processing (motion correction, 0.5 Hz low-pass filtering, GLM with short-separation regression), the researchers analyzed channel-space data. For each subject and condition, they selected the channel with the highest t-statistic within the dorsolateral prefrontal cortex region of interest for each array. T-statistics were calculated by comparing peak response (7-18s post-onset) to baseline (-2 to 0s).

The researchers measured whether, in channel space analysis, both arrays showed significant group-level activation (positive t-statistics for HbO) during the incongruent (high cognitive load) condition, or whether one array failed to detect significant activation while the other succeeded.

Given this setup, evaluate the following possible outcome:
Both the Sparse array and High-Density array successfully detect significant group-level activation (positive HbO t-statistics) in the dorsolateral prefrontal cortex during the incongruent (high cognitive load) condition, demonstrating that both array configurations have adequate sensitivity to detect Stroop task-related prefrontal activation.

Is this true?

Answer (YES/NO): YES